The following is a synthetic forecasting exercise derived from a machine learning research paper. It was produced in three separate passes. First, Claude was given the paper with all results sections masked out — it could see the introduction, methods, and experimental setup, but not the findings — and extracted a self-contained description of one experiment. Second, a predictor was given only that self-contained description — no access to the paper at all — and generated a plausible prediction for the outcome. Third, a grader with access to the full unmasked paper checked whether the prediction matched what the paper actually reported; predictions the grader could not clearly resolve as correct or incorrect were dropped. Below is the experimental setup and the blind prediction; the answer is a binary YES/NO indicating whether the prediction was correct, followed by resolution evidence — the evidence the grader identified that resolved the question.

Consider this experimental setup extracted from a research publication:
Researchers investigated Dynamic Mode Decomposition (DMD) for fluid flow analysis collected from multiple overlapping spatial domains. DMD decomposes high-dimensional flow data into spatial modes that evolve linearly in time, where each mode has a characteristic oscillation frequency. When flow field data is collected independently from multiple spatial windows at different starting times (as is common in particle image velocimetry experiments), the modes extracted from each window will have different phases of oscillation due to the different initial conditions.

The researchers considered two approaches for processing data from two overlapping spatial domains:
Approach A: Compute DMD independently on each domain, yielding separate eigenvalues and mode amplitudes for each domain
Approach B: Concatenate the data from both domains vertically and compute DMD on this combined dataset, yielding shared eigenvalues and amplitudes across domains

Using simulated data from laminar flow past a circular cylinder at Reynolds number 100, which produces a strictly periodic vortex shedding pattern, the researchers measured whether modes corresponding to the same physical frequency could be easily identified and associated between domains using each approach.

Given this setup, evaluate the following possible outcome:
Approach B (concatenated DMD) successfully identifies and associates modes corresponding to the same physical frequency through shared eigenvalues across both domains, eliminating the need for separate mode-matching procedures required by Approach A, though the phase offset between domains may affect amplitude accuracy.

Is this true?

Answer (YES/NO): NO